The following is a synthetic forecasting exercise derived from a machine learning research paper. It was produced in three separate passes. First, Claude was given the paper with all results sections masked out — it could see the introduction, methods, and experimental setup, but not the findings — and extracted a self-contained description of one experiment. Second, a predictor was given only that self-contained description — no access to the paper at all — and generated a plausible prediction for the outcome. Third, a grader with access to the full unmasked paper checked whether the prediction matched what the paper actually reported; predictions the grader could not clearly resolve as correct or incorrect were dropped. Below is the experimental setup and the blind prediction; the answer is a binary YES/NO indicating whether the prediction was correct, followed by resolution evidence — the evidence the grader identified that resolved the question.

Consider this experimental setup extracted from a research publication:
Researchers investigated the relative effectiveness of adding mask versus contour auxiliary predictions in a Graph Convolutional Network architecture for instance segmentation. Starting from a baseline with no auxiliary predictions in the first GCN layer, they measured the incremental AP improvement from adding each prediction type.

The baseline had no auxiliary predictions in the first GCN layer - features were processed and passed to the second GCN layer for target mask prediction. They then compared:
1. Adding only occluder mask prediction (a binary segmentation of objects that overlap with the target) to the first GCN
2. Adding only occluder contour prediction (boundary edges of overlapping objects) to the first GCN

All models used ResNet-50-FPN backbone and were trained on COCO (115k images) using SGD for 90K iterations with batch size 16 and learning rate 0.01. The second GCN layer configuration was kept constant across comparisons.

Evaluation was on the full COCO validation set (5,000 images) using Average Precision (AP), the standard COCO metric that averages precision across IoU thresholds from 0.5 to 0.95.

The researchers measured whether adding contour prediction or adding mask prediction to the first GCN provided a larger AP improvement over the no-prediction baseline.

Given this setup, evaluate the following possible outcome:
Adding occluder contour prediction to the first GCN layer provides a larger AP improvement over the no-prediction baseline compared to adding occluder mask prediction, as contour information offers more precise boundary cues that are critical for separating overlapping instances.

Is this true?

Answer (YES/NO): YES